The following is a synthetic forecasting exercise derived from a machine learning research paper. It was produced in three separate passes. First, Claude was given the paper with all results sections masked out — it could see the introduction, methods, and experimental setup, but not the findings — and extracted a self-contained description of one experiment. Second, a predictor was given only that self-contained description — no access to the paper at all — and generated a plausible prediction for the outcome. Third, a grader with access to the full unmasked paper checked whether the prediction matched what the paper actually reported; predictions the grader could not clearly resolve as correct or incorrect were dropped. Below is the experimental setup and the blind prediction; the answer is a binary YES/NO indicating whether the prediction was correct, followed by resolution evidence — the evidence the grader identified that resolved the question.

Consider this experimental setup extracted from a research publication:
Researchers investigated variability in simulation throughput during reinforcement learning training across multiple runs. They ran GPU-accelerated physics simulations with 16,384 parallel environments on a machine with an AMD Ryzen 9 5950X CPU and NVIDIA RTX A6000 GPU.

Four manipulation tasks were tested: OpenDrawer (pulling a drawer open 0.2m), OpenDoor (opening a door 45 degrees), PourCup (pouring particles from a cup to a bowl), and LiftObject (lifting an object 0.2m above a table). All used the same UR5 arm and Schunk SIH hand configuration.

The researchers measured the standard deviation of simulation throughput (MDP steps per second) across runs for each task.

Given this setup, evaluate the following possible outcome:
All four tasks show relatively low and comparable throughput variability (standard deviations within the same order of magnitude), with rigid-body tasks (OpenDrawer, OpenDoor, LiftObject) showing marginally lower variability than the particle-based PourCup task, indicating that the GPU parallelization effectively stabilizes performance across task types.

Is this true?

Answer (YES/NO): NO